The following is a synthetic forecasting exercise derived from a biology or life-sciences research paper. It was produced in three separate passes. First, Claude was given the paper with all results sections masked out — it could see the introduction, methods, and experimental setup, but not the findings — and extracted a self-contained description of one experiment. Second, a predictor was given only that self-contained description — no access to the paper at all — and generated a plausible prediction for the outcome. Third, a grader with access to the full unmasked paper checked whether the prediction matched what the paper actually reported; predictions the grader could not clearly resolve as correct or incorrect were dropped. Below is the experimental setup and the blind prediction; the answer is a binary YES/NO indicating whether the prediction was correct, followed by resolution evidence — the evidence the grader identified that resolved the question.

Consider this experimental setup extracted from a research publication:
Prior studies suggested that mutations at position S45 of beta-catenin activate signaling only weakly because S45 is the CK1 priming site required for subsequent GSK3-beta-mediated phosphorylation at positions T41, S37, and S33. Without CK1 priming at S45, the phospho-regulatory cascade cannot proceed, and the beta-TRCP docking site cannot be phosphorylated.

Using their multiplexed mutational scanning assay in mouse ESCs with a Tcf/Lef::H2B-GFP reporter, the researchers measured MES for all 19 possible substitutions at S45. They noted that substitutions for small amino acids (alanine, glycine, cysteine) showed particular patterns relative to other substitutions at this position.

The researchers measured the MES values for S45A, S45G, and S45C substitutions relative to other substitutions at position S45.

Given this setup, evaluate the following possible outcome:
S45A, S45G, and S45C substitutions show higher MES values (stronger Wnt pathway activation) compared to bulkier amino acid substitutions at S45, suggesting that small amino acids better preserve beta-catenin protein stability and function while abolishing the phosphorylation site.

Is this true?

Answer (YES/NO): NO